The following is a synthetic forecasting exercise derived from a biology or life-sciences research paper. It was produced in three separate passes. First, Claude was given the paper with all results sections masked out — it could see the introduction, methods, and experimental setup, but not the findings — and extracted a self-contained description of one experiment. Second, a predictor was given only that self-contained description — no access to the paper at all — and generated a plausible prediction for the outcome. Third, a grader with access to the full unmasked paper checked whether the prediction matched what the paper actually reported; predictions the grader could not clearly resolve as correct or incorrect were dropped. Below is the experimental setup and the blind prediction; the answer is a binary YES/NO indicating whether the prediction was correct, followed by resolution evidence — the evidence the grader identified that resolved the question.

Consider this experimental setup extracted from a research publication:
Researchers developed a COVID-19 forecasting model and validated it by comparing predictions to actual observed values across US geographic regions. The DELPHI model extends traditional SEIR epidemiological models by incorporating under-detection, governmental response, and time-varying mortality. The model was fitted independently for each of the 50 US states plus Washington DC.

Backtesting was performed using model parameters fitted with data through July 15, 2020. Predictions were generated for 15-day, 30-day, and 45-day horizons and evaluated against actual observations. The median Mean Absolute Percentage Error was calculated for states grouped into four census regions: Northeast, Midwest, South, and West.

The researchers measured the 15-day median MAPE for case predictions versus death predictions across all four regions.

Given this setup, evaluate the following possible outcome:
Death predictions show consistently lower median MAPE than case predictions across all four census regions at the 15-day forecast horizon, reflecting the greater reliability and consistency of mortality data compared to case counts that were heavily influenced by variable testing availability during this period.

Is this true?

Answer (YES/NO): NO